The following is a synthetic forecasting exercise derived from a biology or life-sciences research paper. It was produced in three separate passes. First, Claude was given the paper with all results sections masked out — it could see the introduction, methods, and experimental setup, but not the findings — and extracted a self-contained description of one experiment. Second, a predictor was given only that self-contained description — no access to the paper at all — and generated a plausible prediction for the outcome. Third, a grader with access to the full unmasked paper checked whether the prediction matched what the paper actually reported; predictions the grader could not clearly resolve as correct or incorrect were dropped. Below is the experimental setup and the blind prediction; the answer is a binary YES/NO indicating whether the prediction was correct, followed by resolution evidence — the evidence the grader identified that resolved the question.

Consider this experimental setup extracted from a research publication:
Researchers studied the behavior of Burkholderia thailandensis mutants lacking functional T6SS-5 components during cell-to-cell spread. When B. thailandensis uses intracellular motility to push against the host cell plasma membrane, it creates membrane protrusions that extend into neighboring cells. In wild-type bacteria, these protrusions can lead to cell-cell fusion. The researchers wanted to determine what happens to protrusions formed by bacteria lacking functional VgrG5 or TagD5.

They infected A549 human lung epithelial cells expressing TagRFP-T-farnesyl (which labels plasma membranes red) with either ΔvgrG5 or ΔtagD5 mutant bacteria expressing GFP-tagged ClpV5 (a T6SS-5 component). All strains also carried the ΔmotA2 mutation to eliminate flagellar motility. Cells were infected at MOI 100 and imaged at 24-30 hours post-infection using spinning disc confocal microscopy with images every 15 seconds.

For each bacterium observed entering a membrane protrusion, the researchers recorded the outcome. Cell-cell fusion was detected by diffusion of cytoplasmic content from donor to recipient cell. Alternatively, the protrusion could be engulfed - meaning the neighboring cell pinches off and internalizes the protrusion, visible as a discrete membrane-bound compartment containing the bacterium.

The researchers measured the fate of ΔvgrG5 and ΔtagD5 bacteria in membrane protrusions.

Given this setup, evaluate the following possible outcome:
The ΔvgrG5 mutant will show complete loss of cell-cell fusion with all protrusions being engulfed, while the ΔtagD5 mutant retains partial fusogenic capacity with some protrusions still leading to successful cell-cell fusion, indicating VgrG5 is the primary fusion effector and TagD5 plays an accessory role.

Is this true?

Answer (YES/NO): NO